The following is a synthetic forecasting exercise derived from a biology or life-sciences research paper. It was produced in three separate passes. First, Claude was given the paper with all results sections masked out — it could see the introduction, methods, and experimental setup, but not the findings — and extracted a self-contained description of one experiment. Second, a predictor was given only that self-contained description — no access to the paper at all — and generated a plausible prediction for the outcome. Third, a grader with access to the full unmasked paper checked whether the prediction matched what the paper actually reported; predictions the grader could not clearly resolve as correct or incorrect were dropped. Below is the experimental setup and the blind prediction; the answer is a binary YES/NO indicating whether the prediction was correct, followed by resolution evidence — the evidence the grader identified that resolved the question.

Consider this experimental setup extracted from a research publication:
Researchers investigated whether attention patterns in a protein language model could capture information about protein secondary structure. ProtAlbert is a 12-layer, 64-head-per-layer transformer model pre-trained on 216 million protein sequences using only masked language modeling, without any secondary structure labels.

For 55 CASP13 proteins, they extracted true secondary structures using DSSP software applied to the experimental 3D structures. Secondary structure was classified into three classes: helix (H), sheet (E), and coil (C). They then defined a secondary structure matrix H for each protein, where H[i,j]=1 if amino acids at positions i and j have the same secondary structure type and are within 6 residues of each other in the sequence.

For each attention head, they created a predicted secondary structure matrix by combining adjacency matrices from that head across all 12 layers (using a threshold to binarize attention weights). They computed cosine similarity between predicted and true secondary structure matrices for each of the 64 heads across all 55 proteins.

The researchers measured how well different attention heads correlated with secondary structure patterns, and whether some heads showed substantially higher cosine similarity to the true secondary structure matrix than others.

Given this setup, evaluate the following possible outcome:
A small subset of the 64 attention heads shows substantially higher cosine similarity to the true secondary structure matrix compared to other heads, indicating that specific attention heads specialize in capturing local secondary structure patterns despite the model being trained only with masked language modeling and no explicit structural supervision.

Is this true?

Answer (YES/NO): YES